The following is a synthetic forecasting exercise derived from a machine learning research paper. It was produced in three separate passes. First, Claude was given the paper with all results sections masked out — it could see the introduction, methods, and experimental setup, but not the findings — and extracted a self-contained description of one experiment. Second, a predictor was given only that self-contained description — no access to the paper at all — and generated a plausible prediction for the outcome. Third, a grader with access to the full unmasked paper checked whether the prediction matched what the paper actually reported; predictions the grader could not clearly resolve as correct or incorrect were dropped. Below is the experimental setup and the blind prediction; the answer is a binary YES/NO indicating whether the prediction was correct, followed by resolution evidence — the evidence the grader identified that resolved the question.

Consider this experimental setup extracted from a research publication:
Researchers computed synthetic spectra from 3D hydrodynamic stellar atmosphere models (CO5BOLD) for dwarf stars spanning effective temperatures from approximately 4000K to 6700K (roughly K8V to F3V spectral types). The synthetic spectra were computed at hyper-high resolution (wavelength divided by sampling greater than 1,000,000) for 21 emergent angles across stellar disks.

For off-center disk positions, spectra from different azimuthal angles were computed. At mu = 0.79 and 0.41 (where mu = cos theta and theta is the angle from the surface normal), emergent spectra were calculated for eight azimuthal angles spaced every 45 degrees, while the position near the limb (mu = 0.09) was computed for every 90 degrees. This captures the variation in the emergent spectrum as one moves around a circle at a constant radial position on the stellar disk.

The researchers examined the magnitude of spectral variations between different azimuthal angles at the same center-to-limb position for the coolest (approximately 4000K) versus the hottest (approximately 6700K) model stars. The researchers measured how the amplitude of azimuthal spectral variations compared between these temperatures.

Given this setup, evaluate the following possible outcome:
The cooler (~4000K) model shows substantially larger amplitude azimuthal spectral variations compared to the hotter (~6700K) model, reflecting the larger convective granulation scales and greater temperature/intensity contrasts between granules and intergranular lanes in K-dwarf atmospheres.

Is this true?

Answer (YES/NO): NO